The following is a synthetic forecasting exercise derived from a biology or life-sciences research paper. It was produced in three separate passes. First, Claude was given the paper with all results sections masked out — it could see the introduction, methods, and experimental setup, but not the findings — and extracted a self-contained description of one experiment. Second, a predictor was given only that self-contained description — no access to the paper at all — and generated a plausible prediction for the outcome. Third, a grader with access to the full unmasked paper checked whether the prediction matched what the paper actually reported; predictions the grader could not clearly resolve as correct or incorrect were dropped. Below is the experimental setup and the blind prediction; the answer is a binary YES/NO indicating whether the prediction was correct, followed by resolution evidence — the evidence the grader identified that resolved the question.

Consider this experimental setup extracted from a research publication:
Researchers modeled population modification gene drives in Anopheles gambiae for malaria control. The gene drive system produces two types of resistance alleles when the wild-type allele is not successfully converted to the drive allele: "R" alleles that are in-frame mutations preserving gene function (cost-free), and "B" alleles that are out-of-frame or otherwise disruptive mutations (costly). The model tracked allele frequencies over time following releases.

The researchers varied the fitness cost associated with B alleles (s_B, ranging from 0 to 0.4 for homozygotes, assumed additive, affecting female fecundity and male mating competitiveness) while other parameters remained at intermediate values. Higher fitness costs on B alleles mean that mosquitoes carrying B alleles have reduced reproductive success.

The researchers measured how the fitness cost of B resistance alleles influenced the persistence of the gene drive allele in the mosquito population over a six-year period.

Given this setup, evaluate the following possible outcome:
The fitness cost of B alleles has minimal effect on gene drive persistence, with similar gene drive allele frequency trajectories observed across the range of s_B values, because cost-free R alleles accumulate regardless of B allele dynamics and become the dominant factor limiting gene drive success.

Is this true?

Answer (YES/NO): NO